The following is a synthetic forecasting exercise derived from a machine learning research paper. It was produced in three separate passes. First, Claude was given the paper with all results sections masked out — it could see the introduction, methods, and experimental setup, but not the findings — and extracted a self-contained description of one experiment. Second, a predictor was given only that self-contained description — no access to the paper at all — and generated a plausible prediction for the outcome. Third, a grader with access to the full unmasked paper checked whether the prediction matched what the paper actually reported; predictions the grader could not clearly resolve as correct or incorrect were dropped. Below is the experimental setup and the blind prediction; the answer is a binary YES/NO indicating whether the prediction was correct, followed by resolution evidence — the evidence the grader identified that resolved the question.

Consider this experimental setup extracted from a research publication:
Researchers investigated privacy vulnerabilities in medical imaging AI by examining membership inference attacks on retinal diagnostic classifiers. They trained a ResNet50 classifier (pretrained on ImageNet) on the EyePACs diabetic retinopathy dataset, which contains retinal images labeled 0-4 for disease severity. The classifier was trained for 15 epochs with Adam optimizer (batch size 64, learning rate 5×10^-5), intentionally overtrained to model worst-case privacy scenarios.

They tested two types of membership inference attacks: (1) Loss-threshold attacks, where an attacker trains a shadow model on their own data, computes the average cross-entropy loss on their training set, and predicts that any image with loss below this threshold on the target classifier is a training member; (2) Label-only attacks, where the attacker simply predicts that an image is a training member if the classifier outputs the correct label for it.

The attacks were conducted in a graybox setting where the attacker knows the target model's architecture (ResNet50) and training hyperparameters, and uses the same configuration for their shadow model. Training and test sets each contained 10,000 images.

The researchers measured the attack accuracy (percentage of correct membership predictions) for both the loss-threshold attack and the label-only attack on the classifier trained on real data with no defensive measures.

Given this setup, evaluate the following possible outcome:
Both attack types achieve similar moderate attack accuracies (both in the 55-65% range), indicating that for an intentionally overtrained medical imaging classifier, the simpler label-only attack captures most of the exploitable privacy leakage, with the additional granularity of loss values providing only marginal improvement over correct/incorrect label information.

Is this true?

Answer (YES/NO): NO